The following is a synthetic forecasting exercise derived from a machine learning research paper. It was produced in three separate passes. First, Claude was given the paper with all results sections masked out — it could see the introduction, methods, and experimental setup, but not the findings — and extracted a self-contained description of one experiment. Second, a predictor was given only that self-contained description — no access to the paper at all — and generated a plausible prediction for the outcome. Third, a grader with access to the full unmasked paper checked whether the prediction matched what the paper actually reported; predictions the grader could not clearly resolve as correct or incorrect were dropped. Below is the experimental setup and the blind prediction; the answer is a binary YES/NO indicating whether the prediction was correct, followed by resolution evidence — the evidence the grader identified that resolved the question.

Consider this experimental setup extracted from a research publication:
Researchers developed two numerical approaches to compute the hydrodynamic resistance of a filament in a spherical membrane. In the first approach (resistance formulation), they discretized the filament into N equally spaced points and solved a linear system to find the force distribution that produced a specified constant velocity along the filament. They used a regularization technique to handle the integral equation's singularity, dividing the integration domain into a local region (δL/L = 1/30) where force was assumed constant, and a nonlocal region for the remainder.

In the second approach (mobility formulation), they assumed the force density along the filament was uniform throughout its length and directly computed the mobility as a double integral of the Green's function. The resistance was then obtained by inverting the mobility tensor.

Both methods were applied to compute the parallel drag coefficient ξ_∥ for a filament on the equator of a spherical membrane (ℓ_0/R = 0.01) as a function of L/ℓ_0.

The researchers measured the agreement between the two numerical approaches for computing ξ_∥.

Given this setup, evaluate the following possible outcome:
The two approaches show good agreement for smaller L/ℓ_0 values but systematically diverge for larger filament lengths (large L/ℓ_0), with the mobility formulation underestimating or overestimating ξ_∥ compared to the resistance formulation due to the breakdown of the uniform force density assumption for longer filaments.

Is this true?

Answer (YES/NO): NO